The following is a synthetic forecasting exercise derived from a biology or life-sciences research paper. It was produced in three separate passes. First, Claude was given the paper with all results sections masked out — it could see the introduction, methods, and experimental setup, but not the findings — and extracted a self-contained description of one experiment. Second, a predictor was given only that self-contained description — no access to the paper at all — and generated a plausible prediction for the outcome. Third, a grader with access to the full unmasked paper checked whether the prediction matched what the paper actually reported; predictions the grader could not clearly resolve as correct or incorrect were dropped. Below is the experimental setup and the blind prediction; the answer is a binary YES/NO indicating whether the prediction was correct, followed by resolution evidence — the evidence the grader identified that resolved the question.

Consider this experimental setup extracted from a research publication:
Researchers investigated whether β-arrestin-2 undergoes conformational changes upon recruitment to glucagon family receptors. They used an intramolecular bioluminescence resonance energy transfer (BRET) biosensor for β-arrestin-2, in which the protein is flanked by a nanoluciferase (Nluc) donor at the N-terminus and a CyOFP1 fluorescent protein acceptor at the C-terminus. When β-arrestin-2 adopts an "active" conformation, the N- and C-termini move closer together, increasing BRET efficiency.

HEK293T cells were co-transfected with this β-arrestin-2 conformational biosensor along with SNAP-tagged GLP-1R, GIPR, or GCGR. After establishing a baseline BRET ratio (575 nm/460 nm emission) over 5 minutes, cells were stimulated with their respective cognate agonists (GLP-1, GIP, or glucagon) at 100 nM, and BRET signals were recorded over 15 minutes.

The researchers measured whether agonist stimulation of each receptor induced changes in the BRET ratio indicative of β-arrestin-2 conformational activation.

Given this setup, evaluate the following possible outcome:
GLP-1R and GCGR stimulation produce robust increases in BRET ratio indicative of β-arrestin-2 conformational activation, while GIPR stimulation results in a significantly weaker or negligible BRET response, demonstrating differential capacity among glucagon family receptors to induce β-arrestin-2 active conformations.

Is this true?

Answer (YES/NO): NO